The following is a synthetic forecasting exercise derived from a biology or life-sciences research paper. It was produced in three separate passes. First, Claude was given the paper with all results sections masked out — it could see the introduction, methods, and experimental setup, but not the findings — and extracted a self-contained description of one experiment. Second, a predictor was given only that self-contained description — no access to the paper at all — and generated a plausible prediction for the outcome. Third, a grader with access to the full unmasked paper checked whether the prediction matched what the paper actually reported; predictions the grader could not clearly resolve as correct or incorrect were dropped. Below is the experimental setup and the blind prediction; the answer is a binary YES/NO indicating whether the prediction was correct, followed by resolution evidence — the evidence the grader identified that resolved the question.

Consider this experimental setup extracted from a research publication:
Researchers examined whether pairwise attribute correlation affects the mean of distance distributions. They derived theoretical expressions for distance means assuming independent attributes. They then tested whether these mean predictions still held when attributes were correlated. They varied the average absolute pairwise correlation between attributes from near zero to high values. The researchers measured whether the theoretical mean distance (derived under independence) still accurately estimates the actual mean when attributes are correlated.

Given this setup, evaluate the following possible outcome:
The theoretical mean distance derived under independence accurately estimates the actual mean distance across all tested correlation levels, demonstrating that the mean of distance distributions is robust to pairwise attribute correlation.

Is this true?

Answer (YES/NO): YES